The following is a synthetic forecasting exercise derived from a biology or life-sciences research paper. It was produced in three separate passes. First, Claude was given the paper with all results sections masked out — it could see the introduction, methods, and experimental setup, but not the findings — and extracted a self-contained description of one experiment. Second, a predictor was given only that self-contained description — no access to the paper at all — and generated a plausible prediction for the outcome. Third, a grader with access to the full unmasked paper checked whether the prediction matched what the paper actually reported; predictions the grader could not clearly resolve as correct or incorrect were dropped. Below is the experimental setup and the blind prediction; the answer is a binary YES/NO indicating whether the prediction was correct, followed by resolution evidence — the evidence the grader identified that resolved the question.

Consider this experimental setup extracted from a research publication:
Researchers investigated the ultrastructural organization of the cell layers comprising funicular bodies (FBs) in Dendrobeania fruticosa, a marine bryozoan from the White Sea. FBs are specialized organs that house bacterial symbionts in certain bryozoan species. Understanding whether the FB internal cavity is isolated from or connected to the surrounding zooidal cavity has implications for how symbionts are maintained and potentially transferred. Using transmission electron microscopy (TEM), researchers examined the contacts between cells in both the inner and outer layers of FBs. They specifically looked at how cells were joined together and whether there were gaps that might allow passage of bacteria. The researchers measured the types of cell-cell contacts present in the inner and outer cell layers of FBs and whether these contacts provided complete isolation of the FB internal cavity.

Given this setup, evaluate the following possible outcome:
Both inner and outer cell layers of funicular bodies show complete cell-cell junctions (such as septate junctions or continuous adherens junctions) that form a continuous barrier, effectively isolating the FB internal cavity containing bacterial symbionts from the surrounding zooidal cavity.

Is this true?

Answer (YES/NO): NO